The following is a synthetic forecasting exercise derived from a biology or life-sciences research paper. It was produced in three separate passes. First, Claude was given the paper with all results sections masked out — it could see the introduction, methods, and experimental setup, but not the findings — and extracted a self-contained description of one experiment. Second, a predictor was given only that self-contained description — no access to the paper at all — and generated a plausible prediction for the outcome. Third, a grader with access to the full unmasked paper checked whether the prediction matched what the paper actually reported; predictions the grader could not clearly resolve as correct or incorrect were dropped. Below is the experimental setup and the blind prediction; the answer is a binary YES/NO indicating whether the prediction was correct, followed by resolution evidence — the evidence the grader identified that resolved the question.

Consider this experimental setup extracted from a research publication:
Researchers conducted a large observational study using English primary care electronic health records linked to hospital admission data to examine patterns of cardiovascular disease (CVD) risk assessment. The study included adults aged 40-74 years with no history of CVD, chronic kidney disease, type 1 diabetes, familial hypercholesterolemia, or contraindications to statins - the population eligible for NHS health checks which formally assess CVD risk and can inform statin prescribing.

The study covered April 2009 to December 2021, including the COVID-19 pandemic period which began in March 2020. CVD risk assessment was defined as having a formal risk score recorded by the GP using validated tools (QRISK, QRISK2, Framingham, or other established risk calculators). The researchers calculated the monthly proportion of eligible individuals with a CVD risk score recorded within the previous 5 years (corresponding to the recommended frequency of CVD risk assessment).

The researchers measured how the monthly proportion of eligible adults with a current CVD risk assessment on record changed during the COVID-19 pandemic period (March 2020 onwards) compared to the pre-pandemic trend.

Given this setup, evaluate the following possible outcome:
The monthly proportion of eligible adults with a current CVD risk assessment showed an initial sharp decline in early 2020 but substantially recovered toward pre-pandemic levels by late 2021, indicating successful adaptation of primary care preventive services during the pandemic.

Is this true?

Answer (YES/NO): NO